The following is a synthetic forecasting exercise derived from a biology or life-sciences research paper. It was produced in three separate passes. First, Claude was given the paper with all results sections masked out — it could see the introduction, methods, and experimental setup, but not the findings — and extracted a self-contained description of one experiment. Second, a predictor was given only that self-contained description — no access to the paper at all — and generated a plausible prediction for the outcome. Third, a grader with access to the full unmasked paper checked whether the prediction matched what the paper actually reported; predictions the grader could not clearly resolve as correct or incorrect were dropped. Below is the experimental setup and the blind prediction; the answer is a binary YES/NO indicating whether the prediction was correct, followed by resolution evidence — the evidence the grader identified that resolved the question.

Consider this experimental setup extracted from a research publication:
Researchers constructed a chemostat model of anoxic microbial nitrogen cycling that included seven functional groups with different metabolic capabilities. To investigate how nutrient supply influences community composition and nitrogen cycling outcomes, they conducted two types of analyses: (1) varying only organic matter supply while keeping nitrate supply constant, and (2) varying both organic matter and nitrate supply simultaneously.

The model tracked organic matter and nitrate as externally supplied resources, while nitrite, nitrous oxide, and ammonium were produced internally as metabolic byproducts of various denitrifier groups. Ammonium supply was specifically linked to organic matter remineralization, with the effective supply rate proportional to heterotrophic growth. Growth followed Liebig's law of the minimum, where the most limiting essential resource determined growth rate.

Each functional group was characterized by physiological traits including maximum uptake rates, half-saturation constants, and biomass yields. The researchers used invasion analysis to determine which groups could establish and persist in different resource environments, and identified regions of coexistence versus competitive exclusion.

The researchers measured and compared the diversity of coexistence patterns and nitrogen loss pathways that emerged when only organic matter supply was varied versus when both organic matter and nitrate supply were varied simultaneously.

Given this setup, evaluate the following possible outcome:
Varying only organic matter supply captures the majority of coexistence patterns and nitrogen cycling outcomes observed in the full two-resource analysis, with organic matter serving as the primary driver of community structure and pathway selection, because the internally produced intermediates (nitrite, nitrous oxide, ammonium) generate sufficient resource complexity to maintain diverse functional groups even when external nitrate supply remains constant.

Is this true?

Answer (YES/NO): NO